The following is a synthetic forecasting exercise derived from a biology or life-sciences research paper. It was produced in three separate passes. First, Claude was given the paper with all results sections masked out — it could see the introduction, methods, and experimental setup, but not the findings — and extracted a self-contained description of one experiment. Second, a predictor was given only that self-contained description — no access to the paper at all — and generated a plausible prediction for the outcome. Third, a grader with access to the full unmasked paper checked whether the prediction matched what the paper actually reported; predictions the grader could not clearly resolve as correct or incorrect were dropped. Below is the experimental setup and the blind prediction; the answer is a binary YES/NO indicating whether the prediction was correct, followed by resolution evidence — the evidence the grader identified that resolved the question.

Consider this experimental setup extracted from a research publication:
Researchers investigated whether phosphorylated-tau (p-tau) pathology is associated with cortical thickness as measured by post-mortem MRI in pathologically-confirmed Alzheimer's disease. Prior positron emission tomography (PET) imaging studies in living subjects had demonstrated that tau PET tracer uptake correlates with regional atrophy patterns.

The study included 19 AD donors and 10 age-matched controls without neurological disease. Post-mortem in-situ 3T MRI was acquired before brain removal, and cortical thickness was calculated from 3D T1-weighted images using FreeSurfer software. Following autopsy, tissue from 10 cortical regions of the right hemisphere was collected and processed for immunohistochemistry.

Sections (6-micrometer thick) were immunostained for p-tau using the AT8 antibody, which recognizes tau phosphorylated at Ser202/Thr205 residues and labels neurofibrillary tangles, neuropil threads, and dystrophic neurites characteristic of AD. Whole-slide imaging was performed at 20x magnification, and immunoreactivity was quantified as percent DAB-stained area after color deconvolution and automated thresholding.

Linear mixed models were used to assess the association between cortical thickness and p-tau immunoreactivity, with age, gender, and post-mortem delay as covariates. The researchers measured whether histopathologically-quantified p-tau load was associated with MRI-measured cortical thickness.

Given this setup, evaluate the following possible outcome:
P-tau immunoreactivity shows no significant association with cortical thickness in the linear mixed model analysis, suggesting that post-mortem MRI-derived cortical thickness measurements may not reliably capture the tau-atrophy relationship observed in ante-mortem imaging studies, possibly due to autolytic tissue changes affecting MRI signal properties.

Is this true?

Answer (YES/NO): NO